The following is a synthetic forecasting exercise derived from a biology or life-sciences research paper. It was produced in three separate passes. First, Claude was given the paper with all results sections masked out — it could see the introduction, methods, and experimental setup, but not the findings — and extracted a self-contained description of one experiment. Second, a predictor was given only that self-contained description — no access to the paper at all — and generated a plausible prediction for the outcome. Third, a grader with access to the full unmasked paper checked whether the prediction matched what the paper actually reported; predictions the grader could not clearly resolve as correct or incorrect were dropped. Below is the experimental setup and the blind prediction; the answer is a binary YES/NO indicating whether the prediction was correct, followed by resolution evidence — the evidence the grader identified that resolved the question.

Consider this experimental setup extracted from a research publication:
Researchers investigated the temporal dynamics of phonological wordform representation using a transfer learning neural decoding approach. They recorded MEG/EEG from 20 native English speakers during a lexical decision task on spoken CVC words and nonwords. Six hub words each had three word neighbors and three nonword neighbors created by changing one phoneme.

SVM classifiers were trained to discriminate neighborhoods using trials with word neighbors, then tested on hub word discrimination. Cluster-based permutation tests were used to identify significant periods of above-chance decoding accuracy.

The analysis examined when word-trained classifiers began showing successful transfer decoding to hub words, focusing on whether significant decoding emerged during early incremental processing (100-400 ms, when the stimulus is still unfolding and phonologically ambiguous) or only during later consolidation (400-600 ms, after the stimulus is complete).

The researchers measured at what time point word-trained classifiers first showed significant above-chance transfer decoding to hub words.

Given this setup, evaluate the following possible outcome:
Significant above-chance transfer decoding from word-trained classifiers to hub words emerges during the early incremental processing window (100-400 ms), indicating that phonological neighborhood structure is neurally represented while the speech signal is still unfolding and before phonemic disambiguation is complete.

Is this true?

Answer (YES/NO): YES